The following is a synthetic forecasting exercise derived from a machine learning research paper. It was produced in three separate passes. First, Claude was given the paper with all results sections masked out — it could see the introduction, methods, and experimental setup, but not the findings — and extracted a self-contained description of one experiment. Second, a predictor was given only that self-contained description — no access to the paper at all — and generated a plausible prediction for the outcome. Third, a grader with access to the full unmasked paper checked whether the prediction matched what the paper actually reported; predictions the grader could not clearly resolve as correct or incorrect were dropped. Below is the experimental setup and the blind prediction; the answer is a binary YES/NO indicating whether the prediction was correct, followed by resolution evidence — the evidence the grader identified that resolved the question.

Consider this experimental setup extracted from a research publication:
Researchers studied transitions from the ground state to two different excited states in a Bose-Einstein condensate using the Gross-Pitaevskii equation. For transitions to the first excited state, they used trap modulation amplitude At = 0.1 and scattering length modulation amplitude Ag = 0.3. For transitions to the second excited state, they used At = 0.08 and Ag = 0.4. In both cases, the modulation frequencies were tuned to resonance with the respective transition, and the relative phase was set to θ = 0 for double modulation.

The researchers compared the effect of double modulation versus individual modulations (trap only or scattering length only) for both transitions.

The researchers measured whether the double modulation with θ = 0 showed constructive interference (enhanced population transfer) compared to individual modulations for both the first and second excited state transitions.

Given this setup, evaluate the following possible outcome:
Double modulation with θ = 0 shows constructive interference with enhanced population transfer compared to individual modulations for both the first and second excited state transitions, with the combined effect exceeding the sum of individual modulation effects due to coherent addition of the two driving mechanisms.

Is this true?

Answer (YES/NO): YES